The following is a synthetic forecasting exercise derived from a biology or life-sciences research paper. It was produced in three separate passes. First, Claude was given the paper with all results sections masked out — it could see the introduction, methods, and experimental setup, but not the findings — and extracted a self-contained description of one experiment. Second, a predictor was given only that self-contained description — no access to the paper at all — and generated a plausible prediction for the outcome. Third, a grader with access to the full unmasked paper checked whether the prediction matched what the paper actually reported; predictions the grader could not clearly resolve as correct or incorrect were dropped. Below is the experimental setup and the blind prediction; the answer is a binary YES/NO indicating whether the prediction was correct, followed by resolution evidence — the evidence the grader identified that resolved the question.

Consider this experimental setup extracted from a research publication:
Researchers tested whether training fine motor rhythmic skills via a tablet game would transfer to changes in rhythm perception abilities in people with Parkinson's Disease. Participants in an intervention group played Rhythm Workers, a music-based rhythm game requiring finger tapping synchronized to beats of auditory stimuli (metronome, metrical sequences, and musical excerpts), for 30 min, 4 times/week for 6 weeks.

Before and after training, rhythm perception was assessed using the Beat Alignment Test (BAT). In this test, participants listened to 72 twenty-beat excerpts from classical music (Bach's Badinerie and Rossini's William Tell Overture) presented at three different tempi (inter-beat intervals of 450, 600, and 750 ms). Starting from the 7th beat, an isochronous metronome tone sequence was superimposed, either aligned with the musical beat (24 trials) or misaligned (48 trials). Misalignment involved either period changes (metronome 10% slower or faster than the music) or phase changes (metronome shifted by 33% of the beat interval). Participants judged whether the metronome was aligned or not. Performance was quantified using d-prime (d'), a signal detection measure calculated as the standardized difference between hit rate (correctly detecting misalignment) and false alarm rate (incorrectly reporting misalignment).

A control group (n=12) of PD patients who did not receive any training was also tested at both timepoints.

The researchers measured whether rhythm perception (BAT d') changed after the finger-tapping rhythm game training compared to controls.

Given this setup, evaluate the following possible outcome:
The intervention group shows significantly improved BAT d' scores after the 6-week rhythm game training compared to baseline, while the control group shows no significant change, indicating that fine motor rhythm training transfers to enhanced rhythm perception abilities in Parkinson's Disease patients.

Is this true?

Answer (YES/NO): NO